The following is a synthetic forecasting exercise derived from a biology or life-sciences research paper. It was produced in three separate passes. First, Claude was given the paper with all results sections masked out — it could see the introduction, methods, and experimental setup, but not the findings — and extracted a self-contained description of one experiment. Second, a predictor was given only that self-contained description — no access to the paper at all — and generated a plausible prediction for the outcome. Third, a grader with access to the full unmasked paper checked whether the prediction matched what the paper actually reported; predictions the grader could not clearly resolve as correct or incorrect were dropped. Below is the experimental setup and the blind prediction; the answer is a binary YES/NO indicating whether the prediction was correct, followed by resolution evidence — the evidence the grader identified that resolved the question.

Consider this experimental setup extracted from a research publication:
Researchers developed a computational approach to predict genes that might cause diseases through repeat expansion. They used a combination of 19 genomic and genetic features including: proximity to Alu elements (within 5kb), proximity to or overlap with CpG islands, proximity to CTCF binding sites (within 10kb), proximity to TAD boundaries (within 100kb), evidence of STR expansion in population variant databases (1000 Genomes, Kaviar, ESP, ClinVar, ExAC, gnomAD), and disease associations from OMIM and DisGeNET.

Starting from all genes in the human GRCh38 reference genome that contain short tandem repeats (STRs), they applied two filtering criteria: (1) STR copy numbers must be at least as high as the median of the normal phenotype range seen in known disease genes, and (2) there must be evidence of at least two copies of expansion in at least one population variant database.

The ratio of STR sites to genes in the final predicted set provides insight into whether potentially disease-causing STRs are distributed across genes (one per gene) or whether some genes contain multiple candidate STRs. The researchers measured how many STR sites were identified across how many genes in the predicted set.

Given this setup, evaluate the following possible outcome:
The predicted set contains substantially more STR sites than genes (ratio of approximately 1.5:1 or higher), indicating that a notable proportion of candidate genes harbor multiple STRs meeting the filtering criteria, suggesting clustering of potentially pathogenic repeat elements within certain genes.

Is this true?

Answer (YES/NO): NO